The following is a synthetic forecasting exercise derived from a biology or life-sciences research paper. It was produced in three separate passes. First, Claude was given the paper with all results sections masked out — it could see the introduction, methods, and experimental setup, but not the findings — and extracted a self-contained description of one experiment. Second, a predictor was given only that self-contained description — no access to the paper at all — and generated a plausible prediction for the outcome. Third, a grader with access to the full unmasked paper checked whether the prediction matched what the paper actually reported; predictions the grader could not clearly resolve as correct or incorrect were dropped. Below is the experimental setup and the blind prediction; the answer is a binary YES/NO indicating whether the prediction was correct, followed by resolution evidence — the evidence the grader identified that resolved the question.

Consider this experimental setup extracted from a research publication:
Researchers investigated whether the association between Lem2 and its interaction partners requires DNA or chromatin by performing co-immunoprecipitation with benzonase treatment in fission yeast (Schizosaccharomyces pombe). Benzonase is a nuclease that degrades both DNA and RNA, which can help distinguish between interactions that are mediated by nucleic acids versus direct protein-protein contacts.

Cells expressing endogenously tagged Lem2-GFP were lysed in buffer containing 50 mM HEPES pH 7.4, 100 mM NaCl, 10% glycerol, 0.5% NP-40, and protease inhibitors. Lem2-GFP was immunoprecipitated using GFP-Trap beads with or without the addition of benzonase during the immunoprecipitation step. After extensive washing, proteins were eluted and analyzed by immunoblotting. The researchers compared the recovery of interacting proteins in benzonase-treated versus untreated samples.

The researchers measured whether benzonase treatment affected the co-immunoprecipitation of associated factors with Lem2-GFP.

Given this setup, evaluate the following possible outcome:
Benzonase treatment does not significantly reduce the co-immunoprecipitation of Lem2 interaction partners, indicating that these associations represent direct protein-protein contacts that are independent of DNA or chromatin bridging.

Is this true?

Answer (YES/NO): YES